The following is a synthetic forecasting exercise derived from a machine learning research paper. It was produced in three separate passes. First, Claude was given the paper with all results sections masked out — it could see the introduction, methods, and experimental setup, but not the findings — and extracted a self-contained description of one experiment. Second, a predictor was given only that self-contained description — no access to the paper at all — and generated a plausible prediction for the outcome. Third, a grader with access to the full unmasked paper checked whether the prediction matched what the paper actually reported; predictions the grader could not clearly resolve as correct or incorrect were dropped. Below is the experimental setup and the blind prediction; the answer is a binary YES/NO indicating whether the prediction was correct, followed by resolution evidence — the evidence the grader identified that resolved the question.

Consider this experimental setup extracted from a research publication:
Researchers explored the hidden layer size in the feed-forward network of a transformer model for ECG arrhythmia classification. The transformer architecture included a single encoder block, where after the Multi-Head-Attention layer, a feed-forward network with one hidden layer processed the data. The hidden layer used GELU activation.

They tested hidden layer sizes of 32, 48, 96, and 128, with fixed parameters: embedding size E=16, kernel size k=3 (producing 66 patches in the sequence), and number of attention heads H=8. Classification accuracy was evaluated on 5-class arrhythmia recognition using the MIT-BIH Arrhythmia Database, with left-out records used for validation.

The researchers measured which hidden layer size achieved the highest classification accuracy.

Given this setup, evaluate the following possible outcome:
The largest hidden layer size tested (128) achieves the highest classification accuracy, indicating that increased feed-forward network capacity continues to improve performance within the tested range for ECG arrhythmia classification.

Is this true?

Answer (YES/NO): YES